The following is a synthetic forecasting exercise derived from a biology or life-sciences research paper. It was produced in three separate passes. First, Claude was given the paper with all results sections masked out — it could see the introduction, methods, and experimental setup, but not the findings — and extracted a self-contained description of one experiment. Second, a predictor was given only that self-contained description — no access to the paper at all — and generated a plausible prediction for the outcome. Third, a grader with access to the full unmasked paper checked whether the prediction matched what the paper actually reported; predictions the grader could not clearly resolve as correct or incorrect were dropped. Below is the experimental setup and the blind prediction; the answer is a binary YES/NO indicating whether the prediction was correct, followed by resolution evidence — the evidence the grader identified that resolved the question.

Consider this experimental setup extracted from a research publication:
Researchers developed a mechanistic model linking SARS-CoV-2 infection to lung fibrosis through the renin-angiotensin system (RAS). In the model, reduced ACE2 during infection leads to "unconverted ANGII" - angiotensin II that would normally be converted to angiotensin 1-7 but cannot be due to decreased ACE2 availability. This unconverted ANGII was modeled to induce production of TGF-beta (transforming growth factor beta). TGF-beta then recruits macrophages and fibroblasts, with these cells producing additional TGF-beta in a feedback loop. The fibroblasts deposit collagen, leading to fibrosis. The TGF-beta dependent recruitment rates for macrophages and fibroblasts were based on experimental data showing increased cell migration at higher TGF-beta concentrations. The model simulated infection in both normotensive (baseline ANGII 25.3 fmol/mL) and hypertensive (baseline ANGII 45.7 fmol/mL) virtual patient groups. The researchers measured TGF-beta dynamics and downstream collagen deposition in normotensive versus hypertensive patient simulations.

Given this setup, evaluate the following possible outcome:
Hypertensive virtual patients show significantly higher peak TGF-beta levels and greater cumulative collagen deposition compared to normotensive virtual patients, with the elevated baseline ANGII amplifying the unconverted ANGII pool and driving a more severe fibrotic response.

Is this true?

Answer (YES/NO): NO